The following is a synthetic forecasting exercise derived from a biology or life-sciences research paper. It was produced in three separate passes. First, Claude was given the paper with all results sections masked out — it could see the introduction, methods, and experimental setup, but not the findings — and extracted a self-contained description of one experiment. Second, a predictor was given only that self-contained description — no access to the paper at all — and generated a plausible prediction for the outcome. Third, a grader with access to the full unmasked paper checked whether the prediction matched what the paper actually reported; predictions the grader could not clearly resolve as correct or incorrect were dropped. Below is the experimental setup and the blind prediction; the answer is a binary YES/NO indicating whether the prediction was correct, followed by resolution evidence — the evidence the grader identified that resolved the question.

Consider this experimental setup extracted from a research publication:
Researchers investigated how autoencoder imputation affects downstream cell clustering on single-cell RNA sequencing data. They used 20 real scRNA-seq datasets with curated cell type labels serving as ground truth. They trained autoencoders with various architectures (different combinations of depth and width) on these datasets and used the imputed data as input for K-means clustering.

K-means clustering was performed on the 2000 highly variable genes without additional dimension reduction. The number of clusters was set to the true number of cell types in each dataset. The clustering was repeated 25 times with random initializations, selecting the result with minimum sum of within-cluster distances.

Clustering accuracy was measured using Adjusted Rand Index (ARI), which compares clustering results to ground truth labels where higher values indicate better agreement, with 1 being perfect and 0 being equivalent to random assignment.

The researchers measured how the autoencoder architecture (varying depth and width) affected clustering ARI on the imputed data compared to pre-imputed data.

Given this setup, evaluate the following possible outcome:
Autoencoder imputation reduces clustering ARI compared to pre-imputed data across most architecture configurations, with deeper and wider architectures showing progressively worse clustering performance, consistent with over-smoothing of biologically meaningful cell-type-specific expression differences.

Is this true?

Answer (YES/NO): NO